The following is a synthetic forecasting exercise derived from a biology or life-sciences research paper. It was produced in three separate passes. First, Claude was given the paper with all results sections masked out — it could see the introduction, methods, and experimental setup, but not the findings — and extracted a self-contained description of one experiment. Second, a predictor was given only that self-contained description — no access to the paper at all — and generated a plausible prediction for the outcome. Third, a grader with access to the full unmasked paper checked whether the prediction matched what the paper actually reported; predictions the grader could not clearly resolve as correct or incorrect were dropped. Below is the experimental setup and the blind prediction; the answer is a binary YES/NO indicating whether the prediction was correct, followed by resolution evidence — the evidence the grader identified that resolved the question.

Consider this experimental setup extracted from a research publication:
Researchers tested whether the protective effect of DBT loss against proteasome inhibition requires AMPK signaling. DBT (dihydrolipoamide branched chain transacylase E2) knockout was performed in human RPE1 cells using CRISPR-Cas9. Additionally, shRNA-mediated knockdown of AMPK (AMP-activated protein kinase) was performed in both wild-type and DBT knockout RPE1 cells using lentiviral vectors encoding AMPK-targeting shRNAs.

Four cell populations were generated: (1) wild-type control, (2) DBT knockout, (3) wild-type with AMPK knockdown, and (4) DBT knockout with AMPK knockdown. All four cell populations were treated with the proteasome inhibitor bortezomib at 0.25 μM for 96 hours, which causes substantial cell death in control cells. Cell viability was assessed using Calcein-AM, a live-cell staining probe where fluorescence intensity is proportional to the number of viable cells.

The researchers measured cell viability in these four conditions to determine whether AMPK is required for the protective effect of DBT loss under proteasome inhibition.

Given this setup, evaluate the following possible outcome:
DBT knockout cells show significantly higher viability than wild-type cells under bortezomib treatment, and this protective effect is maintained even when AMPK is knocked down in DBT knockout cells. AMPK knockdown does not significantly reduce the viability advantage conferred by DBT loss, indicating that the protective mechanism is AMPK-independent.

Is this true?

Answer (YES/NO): NO